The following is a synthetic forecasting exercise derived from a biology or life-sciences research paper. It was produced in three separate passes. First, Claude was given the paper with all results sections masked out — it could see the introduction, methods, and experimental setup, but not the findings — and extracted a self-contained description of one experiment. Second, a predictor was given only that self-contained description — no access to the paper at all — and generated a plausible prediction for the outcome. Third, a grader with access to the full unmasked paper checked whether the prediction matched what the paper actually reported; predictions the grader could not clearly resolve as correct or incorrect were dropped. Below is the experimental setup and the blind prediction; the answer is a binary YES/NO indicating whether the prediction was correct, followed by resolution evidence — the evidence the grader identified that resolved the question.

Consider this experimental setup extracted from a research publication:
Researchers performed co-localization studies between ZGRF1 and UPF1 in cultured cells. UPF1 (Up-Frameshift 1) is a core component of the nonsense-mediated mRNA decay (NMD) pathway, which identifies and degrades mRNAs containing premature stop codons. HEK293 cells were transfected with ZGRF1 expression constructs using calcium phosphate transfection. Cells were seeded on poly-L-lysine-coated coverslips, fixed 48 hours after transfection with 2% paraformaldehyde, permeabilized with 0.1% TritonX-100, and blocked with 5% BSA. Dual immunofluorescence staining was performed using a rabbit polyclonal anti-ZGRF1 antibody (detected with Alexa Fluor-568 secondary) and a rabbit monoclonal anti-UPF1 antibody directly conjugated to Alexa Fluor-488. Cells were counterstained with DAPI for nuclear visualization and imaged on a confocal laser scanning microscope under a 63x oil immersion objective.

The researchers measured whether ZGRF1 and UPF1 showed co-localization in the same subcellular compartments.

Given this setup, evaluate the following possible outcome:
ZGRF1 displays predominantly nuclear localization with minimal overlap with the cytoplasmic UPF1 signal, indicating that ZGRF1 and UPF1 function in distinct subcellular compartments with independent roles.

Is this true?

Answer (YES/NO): NO